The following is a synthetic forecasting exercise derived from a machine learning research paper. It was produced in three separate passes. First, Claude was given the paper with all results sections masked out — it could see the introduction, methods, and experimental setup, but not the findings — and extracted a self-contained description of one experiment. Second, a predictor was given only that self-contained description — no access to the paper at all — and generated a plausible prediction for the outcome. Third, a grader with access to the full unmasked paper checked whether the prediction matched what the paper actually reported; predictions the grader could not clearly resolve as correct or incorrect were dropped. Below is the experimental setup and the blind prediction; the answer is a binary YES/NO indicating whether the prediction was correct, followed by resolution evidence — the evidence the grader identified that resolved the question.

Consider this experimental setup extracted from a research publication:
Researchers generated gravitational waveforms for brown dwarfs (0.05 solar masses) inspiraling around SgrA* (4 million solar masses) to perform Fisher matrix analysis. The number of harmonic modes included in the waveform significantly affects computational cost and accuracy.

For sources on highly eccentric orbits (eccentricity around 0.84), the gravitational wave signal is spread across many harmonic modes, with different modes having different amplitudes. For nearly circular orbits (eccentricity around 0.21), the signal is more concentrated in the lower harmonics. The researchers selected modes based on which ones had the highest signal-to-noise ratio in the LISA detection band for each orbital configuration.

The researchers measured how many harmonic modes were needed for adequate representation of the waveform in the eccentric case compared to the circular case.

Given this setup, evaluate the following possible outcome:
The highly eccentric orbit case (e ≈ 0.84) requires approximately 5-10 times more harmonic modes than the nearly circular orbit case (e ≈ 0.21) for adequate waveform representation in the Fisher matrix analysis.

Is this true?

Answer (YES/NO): YES